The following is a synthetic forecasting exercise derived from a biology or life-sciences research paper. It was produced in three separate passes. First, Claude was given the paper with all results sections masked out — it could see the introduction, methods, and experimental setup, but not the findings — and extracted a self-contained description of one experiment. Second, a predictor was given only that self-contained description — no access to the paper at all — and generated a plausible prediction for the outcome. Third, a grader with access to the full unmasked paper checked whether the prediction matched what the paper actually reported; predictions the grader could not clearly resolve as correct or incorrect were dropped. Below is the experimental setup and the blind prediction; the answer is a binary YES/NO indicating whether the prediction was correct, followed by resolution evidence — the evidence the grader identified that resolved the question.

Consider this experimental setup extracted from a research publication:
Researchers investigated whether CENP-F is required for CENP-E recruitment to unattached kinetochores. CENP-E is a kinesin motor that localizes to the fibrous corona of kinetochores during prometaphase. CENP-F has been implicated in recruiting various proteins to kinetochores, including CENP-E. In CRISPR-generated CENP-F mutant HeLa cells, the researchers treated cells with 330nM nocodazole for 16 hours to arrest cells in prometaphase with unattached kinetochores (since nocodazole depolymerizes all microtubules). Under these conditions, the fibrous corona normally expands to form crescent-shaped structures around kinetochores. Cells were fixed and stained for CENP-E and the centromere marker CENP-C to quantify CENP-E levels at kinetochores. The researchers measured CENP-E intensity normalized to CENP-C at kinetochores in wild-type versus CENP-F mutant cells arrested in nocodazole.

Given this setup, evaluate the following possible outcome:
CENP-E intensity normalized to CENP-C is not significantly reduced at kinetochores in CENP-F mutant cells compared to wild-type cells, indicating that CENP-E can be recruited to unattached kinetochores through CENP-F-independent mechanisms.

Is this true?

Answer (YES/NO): YES